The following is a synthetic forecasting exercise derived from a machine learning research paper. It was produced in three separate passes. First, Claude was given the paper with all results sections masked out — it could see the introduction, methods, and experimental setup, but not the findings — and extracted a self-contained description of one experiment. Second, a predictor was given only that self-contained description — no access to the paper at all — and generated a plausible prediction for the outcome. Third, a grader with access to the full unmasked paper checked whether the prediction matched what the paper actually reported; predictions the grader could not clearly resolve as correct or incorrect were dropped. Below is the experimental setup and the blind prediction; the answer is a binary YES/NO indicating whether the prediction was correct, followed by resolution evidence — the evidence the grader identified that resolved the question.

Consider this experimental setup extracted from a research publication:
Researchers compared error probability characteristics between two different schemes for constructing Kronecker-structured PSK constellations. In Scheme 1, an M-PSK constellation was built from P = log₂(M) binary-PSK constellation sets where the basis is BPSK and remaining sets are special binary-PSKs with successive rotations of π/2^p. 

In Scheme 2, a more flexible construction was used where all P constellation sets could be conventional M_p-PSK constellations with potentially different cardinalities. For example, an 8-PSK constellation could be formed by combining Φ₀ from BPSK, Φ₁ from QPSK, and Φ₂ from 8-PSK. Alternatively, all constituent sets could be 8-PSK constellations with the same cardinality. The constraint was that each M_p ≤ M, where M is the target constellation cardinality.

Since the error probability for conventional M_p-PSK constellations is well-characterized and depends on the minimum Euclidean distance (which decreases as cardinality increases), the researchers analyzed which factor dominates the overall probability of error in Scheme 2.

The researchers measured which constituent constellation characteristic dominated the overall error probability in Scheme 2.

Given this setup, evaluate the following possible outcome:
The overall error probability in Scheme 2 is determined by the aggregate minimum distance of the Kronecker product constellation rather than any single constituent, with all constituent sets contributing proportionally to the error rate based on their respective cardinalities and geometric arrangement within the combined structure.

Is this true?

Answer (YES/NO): NO